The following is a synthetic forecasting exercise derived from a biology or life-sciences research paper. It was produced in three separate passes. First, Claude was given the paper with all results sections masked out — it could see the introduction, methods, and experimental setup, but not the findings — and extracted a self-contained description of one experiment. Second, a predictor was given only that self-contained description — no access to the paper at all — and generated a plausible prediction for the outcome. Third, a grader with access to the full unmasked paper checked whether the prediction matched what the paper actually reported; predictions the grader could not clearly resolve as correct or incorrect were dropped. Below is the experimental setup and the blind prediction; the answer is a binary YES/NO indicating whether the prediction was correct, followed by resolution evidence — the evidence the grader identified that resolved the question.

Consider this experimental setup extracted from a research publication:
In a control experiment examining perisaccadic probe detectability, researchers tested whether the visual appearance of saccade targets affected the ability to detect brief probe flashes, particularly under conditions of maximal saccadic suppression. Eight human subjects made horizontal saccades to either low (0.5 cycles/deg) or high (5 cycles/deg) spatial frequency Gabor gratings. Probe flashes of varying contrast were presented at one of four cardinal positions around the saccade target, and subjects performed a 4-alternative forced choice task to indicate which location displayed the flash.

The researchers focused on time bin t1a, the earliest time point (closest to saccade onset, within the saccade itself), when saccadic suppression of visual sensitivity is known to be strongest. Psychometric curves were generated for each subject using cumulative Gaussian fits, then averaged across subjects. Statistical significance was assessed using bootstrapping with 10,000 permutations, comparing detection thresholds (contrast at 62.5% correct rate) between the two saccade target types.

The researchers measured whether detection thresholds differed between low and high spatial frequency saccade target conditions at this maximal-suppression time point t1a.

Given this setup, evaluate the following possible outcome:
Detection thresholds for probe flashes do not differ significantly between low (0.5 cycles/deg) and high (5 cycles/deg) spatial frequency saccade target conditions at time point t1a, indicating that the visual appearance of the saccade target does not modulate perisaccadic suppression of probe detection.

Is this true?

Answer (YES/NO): NO